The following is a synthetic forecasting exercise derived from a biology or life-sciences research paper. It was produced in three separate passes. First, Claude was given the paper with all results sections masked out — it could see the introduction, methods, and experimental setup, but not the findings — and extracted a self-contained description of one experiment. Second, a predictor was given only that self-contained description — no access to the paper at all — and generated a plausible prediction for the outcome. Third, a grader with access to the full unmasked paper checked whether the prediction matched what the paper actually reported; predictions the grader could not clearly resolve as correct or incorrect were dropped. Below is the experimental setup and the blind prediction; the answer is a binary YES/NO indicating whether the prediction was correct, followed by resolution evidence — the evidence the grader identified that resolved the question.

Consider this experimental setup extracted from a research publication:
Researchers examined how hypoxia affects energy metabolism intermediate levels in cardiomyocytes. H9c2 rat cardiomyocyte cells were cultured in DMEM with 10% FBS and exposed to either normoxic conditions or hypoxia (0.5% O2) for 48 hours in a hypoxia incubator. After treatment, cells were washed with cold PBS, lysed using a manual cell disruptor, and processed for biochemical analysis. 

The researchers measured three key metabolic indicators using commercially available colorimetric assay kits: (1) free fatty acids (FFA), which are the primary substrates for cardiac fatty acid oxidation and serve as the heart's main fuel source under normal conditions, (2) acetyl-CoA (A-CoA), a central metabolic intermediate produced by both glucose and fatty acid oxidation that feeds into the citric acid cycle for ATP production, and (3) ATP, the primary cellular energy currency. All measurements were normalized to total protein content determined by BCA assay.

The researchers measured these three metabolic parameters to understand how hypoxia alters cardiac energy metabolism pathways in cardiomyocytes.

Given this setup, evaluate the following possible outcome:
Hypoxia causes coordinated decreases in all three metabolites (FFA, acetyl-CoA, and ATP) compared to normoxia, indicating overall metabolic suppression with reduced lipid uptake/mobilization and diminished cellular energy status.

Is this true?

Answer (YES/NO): NO